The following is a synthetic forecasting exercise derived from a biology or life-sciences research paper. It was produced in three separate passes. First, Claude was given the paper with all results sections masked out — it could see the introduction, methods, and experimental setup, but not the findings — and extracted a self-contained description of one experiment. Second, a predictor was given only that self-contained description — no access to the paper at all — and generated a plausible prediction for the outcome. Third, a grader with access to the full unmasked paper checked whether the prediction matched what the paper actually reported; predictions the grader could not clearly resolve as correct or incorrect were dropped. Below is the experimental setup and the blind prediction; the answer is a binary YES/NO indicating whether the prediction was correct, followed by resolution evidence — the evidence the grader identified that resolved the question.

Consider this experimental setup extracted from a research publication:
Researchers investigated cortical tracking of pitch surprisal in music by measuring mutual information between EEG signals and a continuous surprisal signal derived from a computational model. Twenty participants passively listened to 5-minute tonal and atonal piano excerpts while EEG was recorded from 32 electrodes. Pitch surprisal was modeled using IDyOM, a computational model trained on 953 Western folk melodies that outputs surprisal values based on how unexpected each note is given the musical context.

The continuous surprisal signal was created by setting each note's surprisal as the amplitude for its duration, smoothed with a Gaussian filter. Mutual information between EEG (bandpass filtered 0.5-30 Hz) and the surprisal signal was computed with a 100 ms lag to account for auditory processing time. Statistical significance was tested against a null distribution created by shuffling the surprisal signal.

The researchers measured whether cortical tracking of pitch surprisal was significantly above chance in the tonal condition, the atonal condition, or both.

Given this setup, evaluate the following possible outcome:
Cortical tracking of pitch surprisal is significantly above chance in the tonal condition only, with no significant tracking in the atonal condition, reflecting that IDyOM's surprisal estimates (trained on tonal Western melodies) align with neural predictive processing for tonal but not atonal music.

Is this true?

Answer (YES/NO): NO